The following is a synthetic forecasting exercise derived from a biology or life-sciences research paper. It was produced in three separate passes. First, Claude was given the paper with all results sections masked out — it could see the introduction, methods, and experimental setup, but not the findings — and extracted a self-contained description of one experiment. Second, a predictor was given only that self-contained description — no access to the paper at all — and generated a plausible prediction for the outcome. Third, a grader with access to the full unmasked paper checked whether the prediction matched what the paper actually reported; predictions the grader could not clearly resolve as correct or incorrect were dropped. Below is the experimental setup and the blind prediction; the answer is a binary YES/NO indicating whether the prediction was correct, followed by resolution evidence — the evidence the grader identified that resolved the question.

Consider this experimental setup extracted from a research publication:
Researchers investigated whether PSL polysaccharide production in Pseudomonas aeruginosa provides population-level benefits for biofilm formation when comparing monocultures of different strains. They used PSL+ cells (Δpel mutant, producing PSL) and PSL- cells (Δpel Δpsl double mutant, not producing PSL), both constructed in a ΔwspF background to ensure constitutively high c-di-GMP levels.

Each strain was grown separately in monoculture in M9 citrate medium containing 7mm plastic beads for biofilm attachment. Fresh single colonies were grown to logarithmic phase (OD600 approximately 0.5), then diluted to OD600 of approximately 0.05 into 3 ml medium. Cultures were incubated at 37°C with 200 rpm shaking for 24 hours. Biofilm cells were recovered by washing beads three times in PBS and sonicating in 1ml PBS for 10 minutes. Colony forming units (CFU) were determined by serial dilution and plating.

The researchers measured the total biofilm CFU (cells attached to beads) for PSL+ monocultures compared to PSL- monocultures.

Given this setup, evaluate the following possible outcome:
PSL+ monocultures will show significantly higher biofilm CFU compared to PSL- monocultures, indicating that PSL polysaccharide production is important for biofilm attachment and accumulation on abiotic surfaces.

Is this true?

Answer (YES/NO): YES